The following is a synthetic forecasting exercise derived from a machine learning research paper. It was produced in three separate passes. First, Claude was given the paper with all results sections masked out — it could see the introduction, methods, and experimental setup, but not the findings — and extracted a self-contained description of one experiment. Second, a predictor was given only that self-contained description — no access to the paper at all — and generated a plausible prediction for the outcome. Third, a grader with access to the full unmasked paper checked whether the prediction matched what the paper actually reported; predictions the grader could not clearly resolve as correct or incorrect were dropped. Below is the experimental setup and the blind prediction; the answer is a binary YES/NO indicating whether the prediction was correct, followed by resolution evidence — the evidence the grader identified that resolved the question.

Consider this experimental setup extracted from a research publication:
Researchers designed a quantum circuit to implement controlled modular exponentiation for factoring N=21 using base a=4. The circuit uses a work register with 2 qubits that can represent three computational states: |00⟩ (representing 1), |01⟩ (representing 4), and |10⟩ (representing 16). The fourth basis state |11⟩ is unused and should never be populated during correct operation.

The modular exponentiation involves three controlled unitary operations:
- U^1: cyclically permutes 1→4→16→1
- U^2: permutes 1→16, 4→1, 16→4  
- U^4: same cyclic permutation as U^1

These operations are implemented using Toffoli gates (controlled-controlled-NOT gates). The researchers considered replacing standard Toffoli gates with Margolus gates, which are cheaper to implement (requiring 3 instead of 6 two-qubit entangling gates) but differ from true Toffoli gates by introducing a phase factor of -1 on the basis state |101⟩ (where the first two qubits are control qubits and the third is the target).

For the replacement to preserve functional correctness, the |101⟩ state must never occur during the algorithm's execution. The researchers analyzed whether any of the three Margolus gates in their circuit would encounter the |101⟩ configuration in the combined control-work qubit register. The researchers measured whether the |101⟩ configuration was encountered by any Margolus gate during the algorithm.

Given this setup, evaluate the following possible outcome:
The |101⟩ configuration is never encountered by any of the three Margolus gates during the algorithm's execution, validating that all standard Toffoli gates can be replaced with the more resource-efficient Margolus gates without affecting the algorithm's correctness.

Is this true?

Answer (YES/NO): YES